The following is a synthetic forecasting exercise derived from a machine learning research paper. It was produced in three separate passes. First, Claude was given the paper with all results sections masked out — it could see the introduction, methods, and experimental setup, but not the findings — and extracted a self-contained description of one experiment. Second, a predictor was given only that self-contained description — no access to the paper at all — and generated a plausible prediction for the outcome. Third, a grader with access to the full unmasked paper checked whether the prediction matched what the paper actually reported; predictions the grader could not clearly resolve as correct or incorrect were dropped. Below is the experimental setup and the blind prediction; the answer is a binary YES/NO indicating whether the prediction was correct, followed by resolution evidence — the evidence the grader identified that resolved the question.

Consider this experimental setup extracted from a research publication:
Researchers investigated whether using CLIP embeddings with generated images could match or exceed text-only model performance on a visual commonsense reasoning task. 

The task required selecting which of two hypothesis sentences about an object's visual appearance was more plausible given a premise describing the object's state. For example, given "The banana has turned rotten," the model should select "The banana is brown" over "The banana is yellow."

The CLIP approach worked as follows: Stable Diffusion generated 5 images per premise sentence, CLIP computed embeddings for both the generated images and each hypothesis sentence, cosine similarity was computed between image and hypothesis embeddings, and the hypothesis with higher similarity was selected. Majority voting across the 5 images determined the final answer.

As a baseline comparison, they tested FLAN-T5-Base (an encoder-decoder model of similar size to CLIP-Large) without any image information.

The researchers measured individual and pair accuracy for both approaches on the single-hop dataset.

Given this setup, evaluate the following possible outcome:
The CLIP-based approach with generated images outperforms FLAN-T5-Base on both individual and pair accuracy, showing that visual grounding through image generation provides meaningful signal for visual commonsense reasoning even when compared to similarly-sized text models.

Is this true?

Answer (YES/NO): NO